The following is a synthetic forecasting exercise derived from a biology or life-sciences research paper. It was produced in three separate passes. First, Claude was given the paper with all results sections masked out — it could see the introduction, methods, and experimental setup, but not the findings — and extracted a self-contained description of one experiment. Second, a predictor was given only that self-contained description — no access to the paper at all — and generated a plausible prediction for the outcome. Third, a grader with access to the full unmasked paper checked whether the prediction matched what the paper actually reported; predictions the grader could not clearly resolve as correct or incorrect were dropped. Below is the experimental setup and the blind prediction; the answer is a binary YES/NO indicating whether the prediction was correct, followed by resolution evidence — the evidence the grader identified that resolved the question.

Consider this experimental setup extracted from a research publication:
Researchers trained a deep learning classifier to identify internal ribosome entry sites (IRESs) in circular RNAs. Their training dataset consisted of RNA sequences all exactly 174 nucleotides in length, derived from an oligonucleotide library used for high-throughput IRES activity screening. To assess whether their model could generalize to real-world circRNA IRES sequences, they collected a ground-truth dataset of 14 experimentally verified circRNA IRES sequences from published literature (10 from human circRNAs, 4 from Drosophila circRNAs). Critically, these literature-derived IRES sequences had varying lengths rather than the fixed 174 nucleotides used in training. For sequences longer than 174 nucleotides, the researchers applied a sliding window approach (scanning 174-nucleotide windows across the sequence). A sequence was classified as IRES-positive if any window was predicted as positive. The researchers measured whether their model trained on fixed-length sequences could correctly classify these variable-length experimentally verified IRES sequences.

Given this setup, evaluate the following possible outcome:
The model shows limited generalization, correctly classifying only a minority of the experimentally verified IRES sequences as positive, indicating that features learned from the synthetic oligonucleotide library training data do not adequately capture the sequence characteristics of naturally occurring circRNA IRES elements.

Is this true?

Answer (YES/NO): NO